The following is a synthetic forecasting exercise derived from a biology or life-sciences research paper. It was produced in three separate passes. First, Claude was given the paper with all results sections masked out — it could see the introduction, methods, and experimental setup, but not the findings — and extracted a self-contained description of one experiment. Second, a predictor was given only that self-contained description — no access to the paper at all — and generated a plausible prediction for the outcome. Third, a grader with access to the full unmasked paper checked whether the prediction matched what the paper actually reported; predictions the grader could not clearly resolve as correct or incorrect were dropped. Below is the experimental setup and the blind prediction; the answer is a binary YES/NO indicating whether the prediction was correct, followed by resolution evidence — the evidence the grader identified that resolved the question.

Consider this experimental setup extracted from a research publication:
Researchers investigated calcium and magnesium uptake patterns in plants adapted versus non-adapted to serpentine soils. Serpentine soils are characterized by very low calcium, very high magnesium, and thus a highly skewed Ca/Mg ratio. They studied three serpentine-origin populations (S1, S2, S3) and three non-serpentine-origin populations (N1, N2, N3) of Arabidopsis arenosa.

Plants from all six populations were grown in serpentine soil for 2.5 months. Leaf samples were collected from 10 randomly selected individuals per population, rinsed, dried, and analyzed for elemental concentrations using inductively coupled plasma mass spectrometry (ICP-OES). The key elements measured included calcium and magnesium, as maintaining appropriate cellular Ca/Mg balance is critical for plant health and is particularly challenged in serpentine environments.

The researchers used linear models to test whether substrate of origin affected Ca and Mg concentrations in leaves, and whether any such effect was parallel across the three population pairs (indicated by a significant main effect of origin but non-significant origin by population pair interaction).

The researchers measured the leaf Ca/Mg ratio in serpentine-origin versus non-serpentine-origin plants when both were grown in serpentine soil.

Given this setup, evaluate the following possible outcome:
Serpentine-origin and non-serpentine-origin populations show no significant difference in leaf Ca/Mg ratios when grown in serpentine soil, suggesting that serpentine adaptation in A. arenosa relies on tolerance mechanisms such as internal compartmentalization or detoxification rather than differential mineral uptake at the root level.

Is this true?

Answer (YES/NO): NO